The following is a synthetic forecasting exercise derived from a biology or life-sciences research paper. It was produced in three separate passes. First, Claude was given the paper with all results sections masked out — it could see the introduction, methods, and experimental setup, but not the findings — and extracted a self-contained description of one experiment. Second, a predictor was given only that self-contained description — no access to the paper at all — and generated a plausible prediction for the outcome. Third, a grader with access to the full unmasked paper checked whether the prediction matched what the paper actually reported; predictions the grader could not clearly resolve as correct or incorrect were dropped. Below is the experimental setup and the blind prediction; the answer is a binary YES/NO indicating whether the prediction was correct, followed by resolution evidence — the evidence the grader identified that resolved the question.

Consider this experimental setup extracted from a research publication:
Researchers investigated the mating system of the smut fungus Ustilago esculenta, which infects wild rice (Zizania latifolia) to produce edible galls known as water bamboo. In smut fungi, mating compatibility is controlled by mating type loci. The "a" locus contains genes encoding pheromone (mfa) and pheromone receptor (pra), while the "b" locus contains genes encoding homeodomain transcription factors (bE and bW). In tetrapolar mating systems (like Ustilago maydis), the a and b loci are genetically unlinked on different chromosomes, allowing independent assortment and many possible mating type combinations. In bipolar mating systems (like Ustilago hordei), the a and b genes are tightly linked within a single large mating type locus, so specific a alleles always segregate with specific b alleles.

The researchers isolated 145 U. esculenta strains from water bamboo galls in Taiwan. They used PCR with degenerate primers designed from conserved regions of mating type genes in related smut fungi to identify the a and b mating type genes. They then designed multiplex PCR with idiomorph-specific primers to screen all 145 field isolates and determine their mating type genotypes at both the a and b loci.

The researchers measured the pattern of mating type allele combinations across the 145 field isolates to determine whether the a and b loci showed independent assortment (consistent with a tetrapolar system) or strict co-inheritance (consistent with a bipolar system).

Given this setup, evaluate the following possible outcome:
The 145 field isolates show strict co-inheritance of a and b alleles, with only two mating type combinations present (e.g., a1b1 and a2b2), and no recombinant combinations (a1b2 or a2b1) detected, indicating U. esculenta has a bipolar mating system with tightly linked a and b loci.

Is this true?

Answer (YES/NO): NO